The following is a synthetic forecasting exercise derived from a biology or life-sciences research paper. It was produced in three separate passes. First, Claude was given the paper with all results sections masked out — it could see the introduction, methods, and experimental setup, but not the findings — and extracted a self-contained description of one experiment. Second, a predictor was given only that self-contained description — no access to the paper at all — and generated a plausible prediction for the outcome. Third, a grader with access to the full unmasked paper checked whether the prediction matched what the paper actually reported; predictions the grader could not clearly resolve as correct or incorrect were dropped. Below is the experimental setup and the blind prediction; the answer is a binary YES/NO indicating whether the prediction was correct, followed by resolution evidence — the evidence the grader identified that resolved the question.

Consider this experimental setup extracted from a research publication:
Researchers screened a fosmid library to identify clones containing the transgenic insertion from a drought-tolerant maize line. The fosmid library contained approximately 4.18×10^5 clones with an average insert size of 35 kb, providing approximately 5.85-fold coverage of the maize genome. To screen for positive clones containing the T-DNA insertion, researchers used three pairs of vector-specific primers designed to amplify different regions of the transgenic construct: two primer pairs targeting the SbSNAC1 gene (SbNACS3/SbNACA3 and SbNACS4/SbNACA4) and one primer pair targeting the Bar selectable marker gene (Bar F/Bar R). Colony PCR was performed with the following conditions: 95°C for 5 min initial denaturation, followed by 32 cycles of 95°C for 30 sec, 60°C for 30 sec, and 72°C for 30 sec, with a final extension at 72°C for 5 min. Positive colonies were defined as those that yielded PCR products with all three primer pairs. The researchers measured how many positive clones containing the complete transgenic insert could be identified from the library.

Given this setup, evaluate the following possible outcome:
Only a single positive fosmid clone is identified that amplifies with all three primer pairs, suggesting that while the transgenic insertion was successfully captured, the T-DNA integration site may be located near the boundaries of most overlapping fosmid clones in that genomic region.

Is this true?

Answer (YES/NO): NO